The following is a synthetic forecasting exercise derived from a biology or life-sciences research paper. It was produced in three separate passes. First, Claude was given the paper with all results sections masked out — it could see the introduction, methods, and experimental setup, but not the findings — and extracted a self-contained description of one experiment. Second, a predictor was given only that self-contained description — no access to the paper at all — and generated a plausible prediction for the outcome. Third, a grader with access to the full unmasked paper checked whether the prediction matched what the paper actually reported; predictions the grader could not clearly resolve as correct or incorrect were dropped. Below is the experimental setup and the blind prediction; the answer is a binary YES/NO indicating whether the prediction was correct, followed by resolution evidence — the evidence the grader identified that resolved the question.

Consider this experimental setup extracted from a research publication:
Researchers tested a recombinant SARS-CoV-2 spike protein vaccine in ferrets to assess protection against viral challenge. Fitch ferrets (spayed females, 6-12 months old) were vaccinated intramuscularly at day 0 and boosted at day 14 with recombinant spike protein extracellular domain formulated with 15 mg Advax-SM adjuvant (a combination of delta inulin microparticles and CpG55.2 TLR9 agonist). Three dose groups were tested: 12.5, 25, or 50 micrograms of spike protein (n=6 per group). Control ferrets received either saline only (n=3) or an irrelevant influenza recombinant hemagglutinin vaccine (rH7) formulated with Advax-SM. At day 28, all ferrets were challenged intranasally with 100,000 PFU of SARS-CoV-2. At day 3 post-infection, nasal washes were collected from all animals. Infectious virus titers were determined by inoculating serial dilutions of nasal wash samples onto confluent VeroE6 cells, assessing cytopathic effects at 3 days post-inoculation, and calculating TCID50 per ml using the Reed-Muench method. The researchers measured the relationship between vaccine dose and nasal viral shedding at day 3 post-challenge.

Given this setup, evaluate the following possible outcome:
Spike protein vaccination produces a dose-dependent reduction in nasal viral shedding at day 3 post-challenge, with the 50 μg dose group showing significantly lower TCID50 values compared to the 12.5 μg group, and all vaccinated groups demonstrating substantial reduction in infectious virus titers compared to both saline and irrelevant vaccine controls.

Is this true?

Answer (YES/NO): NO